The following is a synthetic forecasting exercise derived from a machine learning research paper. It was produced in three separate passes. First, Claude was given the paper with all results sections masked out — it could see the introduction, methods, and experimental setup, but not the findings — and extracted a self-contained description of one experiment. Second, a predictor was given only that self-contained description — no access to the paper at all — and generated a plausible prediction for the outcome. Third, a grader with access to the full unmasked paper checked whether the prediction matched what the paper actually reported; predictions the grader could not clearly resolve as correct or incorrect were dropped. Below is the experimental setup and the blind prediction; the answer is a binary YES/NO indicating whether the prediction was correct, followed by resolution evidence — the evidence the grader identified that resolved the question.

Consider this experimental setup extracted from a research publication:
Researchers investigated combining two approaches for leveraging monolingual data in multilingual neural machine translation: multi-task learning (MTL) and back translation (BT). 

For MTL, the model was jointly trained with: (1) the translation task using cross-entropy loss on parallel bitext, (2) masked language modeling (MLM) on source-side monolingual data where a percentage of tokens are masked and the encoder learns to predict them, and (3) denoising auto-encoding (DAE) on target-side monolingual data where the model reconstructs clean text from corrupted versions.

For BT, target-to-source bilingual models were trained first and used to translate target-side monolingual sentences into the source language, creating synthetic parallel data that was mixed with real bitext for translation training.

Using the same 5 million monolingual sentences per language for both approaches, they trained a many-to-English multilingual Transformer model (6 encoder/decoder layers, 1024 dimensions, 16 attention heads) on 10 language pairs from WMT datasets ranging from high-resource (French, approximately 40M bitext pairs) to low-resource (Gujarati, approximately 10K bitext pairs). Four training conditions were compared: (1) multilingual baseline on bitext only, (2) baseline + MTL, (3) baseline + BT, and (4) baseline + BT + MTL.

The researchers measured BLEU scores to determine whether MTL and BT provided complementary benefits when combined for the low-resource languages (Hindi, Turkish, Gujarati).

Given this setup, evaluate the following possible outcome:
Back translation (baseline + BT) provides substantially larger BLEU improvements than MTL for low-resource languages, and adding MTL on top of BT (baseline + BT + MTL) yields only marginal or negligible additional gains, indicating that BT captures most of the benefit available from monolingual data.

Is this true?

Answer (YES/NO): NO